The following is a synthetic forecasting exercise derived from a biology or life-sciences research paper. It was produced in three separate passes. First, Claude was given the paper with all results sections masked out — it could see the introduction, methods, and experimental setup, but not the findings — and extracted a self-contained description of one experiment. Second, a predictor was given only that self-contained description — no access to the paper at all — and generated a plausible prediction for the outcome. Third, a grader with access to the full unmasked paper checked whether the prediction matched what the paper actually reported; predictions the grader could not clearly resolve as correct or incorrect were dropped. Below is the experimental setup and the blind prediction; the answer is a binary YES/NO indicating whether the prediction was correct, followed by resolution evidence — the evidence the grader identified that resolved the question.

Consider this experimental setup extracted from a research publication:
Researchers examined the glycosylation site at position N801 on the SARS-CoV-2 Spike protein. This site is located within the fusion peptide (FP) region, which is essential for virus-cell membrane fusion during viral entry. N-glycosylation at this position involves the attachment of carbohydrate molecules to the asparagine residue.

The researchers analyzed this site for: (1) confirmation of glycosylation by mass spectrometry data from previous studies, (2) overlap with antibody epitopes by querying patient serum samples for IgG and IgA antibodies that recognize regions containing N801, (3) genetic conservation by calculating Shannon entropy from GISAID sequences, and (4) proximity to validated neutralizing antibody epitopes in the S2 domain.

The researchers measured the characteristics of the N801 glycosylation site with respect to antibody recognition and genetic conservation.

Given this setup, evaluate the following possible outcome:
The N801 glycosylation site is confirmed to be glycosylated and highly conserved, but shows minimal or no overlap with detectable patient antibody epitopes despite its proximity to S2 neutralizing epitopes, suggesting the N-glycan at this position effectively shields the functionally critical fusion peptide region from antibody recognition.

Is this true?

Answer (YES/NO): NO